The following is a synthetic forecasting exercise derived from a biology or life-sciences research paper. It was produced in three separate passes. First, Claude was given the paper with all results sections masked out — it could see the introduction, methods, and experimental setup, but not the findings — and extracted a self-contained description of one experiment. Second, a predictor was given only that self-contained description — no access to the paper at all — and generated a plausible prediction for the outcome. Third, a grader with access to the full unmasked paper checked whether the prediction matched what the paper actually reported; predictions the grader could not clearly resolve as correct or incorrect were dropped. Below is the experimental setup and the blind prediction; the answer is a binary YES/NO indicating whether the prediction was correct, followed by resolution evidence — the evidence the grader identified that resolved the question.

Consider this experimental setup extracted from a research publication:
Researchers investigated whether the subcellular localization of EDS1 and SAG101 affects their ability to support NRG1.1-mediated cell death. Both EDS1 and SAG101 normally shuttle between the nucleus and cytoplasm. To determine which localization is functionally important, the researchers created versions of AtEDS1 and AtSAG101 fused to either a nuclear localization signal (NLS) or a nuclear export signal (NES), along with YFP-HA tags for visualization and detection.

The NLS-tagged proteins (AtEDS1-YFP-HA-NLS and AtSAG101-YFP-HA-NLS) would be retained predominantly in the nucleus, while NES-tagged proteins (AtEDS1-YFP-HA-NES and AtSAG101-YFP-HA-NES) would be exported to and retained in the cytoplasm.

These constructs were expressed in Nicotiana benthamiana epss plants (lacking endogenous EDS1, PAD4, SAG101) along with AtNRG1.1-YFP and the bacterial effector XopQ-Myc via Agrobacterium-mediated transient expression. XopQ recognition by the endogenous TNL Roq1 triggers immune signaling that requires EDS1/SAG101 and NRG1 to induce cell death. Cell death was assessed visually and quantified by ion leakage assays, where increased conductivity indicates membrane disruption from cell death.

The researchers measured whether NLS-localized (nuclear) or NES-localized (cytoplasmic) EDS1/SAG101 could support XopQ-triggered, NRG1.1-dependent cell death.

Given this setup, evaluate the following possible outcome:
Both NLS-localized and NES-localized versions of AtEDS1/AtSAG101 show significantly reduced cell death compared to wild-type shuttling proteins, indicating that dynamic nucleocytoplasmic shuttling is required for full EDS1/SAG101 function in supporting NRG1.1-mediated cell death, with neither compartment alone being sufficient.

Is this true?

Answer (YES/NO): NO